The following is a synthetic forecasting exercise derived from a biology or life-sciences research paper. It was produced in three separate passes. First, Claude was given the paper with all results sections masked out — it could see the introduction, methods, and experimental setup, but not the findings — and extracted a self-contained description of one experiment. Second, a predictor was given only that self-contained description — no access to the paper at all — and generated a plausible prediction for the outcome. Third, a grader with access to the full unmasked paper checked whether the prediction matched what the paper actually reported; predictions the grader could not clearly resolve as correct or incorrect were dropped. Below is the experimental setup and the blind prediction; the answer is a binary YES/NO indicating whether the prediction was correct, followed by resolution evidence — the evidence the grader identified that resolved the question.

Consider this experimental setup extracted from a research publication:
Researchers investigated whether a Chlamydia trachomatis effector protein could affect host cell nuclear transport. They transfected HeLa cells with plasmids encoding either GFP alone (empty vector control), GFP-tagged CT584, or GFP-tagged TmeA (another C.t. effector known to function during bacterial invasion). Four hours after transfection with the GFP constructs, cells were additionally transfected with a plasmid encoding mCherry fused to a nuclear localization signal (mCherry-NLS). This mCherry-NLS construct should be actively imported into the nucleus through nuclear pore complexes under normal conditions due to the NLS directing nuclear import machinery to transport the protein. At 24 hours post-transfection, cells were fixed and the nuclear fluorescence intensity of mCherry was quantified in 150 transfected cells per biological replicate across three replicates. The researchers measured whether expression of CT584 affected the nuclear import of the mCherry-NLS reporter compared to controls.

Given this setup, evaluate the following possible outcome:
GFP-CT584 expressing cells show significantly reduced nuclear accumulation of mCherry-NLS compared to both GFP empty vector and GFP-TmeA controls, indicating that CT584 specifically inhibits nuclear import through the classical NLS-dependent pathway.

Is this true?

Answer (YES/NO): NO